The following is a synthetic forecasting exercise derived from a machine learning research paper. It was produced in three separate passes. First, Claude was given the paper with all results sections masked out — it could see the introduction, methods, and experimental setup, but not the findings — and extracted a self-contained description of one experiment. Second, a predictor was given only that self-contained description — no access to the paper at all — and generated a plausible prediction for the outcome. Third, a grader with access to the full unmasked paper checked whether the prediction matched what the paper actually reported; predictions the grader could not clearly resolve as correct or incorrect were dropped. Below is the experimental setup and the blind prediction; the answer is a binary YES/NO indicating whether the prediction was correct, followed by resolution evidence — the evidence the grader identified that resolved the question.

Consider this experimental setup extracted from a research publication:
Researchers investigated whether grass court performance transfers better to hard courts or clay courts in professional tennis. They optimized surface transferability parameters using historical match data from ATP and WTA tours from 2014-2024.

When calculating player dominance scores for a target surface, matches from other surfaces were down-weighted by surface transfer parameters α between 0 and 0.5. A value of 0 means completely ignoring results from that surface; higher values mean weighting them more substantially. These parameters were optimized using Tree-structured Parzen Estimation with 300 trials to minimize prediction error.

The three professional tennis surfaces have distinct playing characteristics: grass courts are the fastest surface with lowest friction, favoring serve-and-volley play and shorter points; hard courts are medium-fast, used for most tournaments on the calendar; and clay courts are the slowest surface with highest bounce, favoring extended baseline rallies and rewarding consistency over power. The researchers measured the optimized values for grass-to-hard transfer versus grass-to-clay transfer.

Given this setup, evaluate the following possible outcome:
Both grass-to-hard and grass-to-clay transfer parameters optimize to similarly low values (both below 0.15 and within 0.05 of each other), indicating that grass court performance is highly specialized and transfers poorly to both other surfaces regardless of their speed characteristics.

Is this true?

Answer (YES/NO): NO